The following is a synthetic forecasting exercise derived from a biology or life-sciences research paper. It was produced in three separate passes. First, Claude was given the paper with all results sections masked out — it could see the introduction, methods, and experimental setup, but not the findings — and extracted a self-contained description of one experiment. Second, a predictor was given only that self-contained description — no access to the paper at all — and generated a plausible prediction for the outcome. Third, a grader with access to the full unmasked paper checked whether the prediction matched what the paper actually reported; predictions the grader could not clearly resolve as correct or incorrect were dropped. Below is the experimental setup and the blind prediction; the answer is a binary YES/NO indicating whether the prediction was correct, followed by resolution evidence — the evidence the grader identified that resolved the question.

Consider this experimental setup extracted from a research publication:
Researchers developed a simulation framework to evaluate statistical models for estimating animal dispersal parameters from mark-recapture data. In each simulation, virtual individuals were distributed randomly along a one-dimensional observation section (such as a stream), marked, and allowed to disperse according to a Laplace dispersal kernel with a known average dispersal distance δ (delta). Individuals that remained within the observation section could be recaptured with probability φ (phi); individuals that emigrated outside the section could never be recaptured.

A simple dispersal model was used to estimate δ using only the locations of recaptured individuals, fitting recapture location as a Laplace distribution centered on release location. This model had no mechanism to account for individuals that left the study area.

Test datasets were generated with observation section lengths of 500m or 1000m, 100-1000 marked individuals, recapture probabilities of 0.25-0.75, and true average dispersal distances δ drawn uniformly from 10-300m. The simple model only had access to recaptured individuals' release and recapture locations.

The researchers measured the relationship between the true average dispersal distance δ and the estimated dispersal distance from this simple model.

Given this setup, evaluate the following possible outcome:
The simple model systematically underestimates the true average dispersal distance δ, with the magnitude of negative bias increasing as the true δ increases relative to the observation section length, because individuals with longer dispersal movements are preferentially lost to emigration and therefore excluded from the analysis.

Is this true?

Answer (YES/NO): YES